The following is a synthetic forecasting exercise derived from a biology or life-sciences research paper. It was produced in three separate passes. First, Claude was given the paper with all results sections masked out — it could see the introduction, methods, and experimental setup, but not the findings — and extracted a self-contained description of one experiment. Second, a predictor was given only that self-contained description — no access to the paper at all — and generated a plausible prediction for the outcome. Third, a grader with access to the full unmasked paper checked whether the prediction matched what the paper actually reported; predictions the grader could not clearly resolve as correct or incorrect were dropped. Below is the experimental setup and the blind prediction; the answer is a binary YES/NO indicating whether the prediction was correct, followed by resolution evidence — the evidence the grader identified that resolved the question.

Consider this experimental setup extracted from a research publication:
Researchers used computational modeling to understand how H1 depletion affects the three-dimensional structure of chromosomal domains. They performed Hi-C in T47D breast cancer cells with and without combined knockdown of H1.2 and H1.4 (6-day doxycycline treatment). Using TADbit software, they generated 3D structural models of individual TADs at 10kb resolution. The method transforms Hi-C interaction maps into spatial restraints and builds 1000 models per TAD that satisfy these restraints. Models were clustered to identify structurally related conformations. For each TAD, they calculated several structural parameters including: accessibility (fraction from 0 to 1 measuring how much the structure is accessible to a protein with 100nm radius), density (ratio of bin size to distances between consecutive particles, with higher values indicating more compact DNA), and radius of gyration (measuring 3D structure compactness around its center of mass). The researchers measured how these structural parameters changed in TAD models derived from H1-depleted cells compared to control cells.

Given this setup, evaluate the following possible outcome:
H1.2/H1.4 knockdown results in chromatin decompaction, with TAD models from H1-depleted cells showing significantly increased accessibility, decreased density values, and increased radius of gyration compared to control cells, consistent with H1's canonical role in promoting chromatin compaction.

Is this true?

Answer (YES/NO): NO